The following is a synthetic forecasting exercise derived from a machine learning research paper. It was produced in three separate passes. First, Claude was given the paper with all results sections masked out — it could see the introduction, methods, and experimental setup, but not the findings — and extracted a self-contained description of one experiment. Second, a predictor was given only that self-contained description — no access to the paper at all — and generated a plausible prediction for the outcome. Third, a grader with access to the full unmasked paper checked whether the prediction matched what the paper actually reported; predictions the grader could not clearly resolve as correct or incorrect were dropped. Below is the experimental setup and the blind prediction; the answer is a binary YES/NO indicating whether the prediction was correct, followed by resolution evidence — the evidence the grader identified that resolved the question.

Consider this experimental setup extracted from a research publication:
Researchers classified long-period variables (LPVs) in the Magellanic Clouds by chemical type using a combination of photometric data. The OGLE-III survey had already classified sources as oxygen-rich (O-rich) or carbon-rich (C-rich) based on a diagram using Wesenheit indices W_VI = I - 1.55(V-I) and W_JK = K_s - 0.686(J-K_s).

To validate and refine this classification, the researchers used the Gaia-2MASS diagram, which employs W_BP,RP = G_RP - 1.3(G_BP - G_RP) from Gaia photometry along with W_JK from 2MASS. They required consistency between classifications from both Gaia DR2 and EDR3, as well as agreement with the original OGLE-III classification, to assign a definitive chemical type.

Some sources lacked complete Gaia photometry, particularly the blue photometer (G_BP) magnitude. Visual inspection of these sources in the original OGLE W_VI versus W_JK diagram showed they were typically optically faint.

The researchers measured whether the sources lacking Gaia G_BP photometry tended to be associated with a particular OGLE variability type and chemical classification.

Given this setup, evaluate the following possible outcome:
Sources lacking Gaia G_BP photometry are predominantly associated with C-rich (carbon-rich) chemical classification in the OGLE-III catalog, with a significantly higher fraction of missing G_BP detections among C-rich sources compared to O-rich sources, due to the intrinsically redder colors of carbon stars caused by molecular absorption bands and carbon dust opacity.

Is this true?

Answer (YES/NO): YES